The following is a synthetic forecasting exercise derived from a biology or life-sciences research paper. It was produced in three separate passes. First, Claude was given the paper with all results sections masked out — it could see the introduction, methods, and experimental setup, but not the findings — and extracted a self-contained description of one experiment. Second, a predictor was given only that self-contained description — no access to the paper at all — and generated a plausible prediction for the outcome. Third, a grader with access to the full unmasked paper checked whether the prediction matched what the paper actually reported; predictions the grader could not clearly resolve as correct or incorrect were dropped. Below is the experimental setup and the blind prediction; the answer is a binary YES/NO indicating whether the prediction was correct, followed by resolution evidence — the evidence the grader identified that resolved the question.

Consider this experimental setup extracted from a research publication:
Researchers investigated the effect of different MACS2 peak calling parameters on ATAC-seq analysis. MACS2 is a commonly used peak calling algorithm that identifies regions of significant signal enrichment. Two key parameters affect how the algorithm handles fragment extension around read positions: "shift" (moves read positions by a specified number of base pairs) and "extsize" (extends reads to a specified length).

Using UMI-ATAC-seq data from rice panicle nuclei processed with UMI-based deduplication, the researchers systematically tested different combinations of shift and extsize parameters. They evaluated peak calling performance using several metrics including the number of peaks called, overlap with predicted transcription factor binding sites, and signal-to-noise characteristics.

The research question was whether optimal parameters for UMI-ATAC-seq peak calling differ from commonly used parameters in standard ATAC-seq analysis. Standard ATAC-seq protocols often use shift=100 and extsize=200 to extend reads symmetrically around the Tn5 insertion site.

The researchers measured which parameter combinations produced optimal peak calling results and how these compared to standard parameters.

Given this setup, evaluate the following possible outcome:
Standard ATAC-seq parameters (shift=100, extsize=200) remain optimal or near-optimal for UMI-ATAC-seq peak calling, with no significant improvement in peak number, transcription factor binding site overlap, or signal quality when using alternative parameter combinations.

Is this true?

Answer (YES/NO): NO